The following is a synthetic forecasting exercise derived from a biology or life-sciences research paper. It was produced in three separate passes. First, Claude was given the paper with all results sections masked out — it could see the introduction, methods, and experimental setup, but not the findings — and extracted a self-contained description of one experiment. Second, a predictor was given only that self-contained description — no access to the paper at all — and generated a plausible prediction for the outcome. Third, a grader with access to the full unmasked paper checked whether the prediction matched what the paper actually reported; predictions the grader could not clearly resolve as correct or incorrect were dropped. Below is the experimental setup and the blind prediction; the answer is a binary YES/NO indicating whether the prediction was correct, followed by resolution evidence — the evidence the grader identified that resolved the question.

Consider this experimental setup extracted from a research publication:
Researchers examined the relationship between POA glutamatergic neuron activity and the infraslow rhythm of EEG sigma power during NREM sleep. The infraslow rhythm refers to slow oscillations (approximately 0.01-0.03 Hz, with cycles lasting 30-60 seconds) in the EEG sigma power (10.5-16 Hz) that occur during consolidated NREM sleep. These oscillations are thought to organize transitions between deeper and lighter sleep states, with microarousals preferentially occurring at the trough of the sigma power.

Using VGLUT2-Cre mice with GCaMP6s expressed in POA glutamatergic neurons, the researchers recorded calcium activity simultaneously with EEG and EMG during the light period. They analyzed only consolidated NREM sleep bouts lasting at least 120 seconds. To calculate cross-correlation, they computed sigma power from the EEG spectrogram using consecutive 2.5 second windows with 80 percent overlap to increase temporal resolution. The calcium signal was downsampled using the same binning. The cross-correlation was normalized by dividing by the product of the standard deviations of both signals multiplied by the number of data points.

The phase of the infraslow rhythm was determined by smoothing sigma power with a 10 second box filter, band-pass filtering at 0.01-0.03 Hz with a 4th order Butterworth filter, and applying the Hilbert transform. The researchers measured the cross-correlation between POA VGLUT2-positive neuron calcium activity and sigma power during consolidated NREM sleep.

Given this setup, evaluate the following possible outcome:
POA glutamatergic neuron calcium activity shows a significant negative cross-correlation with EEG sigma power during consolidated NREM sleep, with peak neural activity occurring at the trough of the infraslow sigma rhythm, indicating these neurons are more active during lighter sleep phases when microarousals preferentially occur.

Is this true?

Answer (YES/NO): YES